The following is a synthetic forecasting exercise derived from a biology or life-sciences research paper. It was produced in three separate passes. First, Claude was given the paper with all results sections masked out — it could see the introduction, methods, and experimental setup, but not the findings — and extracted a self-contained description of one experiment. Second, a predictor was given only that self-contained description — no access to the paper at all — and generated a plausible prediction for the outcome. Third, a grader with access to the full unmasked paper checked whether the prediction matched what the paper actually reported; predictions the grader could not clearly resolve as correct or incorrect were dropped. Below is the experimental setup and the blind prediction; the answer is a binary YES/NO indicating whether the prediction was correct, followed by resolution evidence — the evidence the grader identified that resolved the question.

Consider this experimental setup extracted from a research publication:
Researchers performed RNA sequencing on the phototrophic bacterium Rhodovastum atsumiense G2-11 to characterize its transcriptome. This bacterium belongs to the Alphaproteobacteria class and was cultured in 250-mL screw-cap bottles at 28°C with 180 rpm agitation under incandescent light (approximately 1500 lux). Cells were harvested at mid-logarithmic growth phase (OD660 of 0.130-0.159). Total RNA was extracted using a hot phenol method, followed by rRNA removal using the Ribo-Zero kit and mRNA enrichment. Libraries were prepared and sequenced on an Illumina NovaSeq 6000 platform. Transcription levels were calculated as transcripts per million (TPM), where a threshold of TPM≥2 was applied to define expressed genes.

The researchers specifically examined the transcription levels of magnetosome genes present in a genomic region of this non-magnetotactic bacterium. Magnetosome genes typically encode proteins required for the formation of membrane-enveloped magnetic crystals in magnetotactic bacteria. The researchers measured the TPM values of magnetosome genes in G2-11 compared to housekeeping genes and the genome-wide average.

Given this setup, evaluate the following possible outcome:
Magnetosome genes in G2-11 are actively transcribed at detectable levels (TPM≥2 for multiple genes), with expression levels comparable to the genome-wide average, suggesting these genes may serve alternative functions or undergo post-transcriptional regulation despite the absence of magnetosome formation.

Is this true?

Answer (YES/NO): NO